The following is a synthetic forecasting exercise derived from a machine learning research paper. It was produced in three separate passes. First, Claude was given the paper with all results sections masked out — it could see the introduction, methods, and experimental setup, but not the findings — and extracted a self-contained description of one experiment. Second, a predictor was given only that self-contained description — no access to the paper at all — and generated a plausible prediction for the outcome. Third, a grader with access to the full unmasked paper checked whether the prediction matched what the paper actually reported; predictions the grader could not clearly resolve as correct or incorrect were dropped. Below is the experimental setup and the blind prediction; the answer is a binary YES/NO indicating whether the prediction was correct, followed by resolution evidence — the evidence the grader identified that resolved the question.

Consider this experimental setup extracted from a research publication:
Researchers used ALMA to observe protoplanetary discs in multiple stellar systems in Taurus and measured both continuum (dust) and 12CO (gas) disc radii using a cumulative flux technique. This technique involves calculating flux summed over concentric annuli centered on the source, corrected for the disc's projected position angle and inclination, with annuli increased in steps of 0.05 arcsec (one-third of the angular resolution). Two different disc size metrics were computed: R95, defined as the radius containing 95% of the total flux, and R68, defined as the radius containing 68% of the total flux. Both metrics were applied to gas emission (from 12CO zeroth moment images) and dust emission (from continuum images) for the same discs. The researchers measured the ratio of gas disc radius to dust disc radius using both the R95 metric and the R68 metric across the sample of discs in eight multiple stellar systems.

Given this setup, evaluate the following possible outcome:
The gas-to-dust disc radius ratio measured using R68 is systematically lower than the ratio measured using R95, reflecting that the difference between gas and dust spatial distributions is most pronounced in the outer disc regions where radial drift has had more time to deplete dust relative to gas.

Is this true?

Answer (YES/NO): NO